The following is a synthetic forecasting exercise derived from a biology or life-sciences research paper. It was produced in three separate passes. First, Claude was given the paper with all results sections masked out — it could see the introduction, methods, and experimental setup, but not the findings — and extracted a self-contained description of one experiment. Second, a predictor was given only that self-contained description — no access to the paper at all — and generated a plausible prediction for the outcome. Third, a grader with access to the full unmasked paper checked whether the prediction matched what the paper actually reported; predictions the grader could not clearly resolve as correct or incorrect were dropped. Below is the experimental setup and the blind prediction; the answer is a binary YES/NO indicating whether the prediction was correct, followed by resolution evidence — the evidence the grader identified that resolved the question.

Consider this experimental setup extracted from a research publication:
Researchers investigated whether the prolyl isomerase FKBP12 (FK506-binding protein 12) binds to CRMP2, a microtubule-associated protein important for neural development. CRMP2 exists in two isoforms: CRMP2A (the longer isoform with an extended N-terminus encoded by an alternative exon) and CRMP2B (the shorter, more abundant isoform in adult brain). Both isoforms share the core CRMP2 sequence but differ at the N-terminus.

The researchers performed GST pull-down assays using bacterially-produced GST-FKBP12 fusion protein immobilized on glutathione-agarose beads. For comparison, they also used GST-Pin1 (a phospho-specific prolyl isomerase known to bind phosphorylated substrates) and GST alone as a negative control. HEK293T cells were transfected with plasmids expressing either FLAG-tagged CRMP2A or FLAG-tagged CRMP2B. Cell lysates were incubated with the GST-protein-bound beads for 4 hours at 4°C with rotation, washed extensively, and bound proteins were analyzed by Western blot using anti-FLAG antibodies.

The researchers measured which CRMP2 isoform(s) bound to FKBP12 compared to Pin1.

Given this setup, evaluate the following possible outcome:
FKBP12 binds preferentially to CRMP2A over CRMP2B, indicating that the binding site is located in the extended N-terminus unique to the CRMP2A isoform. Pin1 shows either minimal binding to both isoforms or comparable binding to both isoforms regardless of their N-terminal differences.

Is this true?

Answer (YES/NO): NO